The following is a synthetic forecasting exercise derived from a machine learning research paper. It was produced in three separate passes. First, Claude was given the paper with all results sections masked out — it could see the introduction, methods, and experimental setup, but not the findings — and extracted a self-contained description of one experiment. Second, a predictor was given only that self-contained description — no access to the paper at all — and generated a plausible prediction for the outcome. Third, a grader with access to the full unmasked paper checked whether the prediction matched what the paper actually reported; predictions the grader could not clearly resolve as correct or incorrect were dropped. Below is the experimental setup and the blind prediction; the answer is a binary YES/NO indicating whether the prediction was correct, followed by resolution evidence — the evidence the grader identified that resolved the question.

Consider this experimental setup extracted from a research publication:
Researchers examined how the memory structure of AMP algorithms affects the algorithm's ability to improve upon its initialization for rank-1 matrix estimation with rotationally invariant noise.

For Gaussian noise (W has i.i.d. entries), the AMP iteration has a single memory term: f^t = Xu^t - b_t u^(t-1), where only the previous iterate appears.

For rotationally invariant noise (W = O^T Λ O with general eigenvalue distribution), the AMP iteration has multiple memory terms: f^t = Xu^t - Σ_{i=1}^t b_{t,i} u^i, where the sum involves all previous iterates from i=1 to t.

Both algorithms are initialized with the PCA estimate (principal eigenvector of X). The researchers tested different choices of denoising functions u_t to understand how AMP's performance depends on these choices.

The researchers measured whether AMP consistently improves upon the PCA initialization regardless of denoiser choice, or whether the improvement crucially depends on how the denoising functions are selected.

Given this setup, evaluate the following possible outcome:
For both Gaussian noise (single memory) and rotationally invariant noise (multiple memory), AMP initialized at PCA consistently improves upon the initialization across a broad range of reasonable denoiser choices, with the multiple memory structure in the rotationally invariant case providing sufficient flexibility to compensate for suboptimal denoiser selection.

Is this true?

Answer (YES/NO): NO